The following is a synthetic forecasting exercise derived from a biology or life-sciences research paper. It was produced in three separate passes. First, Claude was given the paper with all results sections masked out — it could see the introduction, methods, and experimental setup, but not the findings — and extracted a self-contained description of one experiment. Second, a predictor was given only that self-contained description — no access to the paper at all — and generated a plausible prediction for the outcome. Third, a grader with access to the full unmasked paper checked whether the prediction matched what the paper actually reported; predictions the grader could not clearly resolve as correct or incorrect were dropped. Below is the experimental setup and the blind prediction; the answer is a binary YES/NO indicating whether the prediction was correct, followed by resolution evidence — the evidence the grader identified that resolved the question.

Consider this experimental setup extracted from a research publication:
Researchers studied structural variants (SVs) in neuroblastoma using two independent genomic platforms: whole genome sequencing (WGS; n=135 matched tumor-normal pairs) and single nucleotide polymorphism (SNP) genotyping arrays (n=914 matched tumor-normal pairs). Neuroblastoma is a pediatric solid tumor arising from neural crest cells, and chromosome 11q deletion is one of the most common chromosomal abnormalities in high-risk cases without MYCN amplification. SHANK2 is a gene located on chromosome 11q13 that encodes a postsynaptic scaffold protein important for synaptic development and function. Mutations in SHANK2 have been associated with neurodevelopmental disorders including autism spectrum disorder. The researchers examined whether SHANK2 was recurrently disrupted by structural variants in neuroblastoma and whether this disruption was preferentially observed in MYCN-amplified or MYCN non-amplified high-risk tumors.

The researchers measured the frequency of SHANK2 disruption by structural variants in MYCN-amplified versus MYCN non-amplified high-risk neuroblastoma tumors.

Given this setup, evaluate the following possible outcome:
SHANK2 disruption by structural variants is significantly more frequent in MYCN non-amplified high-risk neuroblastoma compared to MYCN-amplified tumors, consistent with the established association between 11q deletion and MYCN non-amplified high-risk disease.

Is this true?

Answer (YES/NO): YES